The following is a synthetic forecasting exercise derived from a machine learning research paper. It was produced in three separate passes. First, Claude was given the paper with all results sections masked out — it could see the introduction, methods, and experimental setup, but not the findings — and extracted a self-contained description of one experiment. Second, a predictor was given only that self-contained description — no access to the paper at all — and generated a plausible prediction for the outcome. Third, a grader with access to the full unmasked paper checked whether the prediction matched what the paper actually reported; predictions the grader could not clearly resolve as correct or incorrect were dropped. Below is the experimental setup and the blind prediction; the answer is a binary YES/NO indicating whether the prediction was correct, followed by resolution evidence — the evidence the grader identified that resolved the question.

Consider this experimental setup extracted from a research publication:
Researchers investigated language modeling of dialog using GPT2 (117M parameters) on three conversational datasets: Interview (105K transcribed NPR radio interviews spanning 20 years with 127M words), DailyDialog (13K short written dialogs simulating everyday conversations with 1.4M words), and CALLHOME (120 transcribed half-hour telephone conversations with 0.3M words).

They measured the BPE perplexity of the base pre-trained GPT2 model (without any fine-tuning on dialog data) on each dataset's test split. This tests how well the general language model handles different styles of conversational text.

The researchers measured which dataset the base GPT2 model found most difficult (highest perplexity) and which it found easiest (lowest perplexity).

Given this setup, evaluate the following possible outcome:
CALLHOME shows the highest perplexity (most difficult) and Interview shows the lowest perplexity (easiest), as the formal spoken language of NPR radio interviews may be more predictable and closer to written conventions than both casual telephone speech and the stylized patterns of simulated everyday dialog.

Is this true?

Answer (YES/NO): YES